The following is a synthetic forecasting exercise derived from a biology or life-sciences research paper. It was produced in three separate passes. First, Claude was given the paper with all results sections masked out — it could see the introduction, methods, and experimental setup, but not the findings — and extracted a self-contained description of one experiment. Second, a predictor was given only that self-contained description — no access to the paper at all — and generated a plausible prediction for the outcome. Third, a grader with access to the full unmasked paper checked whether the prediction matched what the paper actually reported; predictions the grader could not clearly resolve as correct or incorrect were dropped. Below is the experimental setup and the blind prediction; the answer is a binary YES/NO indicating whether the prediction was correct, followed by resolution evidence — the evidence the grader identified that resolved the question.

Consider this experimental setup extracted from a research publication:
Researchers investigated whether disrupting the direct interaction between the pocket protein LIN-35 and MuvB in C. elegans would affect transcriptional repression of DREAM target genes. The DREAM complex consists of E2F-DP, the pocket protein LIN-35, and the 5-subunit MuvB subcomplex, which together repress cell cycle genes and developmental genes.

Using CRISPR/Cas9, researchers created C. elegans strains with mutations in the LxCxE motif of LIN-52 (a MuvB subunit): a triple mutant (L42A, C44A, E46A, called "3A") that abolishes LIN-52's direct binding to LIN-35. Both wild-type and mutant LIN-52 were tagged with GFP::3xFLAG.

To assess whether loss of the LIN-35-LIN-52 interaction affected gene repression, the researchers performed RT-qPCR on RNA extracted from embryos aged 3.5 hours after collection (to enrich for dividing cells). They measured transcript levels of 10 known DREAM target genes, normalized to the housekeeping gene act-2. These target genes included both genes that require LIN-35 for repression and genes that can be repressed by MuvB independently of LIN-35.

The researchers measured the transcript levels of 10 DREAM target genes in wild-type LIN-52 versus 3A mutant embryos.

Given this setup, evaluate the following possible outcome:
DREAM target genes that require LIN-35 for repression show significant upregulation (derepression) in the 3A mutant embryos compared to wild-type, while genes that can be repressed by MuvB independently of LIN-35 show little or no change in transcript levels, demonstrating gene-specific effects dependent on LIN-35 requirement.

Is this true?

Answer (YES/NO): NO